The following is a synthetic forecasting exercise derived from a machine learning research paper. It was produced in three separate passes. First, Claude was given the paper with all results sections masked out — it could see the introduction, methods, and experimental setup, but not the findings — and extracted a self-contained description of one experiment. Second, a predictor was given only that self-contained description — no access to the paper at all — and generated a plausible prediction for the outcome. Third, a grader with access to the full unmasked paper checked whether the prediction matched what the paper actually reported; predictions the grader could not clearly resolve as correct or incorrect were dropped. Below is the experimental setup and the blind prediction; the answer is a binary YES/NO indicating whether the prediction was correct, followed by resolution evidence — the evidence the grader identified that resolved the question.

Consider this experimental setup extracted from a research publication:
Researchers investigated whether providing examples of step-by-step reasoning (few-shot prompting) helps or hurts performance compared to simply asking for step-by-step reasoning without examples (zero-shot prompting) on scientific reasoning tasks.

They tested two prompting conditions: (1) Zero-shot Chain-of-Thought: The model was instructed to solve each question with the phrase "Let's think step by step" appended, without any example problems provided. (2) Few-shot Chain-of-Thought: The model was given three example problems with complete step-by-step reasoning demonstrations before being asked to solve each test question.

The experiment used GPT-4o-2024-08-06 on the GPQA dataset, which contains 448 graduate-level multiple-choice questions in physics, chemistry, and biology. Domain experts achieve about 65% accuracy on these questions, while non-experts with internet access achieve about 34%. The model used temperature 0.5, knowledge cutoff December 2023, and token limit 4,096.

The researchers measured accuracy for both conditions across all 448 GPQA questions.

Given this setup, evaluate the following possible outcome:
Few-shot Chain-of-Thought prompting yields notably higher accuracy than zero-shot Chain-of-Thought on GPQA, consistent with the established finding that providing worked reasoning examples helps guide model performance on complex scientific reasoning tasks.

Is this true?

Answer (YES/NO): NO